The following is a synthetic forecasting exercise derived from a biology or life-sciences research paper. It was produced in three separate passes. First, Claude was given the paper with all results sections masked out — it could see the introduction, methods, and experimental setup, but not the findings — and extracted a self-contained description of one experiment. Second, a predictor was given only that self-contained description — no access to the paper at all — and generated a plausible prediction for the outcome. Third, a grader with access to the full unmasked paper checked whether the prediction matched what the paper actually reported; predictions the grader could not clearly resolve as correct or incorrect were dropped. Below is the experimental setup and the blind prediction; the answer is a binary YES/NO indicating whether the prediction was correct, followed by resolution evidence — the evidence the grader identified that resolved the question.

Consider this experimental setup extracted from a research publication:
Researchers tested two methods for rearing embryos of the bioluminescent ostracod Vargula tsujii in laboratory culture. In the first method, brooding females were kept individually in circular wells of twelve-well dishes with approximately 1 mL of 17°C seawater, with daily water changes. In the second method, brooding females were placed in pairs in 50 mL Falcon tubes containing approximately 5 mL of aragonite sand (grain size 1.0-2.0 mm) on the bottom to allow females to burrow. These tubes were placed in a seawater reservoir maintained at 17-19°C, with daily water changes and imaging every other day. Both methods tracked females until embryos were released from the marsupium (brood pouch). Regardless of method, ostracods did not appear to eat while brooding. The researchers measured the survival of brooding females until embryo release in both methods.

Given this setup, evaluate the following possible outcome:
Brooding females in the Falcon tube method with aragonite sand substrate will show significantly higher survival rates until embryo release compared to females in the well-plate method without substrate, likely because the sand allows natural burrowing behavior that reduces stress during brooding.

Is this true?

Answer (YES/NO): YES